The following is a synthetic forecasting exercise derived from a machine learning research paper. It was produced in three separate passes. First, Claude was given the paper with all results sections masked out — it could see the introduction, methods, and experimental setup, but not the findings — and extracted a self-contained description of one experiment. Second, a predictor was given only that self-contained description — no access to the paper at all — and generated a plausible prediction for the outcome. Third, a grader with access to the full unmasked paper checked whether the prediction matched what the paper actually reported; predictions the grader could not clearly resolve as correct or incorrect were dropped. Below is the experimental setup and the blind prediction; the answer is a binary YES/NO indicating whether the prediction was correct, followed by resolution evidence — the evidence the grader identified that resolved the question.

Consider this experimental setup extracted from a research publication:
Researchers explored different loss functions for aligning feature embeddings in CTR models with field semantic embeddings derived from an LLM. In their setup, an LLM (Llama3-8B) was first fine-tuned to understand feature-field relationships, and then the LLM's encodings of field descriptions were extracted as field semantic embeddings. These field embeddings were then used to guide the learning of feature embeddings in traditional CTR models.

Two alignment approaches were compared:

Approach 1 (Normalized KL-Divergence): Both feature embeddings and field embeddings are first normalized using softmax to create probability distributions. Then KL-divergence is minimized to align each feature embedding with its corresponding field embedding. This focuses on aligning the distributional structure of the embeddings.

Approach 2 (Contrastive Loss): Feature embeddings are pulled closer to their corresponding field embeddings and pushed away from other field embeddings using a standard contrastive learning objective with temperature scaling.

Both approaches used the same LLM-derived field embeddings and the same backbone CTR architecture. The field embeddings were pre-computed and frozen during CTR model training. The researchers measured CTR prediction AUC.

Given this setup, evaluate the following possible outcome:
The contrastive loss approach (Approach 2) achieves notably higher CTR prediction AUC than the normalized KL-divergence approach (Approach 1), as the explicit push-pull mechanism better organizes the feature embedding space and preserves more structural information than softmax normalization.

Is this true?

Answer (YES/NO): NO